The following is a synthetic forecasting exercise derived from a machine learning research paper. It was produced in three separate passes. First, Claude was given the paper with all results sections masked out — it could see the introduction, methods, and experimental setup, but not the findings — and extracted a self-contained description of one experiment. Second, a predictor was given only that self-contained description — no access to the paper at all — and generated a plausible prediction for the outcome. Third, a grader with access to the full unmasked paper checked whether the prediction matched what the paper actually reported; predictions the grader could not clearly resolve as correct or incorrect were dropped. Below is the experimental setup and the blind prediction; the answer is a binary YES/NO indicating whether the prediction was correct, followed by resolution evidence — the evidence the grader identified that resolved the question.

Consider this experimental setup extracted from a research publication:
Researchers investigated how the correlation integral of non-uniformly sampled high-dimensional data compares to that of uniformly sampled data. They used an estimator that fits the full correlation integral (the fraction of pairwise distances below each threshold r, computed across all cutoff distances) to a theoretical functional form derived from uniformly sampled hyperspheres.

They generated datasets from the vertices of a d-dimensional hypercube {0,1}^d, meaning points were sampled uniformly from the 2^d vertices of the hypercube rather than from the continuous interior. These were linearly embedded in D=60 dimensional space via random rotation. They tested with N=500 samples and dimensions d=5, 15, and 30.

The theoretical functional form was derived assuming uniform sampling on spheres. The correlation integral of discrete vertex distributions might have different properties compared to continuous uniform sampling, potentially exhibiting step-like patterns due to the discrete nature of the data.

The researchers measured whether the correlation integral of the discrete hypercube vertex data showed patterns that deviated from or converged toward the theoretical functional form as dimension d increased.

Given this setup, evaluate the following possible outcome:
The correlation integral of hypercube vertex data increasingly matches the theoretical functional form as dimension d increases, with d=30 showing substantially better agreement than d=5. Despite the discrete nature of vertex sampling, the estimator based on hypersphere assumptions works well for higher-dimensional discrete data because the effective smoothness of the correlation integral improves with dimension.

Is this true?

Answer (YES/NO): YES